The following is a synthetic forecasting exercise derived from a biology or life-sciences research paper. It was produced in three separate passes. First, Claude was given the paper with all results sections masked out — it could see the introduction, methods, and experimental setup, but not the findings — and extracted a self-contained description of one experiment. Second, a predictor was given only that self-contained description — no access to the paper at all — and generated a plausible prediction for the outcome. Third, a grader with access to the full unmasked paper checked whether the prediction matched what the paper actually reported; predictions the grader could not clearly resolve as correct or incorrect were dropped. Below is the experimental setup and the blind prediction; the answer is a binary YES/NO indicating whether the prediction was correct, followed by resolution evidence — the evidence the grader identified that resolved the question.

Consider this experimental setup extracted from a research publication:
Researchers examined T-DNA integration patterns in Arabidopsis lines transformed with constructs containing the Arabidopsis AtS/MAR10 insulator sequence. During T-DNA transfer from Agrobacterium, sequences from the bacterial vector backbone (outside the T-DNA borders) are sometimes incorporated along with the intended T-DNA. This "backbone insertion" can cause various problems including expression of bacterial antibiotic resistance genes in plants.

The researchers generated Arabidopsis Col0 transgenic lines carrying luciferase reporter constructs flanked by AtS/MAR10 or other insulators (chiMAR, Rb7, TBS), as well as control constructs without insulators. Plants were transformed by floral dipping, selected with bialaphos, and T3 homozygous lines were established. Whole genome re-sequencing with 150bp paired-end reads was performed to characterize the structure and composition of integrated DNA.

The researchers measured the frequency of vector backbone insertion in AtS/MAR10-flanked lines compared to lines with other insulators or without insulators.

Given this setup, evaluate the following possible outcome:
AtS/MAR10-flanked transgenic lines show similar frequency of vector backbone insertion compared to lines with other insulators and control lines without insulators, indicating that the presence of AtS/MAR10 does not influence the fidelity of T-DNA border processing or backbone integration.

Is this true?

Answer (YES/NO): NO